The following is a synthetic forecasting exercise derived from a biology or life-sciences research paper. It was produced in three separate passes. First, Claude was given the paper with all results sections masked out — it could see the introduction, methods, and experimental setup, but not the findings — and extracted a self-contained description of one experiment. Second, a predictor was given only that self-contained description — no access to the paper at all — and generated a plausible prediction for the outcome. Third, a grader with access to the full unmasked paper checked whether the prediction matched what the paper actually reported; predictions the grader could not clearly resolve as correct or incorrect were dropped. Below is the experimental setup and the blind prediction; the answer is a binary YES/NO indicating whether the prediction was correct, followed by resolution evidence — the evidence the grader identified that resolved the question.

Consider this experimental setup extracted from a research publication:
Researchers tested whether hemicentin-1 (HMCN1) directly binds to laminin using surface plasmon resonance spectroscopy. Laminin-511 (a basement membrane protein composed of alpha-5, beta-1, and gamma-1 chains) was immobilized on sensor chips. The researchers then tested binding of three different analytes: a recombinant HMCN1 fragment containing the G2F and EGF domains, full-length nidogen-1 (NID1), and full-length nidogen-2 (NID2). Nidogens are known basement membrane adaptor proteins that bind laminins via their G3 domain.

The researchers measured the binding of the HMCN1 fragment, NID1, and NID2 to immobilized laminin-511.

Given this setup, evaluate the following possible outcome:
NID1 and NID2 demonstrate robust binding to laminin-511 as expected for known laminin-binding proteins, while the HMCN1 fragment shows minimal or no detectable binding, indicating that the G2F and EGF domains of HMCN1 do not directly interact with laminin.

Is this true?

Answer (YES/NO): YES